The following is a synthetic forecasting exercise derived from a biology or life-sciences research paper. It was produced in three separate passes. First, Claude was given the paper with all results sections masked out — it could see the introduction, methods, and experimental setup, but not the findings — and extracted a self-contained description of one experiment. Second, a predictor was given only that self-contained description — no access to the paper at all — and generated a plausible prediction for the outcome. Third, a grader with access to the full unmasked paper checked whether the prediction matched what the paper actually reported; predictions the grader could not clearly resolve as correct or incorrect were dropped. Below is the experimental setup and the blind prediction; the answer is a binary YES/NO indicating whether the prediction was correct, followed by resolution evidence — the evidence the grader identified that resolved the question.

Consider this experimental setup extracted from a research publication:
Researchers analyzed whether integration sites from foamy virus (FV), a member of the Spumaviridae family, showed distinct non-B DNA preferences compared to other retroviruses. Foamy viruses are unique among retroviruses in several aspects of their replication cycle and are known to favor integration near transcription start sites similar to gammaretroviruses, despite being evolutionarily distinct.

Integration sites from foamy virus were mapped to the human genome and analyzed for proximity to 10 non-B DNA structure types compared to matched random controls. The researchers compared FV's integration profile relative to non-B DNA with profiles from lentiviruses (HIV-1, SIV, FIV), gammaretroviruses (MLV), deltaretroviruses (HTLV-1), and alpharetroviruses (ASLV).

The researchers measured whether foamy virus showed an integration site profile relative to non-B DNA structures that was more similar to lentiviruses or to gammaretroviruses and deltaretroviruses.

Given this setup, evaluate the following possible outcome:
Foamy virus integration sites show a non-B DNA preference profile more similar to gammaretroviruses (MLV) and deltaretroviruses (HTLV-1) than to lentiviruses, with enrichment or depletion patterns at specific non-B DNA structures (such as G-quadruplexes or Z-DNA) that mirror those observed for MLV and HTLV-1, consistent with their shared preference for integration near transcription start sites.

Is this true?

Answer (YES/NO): NO